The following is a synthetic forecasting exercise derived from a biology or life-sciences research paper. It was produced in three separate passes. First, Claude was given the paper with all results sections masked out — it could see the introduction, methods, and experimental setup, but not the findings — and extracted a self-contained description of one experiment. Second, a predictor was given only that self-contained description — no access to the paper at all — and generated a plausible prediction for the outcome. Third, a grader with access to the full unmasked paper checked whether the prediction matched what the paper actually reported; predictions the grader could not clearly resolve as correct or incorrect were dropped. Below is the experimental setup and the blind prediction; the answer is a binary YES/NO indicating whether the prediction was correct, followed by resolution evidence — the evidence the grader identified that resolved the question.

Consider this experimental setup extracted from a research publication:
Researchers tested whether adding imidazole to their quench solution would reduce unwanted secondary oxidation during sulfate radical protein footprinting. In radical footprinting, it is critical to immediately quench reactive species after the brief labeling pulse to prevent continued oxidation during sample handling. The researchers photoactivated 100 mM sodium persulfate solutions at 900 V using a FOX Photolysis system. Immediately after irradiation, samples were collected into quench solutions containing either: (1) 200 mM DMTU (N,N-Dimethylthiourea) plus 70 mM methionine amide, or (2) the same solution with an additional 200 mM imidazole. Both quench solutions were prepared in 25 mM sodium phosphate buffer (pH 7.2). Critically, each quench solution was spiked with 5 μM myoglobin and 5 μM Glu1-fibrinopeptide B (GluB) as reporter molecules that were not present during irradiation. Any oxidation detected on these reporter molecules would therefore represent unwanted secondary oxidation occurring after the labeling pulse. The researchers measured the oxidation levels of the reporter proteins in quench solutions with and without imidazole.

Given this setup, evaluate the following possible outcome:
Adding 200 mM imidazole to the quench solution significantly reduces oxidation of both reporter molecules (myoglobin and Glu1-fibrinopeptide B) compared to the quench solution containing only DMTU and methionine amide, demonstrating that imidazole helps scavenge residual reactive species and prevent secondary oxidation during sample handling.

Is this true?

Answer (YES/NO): YES